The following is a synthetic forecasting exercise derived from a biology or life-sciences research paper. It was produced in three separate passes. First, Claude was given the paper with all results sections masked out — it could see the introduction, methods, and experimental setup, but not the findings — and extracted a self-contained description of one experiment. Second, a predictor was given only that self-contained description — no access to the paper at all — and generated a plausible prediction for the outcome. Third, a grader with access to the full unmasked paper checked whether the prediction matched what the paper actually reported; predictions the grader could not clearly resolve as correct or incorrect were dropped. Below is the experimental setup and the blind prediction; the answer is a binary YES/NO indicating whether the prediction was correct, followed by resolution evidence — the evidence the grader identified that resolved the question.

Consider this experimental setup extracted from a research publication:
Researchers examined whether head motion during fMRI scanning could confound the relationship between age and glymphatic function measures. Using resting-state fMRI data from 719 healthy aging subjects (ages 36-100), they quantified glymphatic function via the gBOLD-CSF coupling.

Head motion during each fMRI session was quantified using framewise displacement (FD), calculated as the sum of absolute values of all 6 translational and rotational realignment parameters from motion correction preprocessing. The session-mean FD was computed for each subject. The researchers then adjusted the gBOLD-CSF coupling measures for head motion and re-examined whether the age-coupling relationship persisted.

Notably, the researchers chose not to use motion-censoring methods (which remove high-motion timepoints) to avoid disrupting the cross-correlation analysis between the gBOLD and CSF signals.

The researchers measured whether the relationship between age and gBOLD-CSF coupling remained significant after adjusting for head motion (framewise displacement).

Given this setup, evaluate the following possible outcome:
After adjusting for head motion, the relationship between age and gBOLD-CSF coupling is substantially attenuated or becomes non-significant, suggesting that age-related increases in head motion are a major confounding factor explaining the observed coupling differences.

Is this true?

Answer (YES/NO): NO